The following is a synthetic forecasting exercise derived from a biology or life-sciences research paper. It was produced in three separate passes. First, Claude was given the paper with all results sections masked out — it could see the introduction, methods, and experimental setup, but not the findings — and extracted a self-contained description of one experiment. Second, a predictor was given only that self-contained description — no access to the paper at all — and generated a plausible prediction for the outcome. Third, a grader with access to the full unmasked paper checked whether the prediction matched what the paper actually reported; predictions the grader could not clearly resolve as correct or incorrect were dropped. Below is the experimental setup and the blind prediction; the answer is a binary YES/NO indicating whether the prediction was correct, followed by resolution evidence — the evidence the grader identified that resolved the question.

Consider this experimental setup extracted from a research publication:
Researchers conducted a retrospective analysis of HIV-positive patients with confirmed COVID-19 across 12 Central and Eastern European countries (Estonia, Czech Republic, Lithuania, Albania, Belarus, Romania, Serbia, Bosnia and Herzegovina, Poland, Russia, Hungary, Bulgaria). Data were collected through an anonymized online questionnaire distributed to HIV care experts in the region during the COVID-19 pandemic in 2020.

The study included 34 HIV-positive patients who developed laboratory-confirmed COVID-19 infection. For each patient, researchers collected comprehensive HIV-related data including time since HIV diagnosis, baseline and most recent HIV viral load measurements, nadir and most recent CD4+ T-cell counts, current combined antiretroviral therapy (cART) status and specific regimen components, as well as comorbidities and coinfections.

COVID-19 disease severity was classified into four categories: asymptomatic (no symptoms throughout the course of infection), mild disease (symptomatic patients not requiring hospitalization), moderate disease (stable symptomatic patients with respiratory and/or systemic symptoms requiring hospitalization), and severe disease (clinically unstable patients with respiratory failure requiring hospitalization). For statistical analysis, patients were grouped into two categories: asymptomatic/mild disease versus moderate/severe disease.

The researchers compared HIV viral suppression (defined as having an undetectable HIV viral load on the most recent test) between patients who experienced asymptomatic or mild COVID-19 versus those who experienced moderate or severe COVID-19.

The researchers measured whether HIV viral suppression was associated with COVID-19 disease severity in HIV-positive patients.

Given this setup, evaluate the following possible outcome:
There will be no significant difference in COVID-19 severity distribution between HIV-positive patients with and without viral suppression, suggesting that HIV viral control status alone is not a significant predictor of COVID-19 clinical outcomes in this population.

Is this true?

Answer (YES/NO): YES